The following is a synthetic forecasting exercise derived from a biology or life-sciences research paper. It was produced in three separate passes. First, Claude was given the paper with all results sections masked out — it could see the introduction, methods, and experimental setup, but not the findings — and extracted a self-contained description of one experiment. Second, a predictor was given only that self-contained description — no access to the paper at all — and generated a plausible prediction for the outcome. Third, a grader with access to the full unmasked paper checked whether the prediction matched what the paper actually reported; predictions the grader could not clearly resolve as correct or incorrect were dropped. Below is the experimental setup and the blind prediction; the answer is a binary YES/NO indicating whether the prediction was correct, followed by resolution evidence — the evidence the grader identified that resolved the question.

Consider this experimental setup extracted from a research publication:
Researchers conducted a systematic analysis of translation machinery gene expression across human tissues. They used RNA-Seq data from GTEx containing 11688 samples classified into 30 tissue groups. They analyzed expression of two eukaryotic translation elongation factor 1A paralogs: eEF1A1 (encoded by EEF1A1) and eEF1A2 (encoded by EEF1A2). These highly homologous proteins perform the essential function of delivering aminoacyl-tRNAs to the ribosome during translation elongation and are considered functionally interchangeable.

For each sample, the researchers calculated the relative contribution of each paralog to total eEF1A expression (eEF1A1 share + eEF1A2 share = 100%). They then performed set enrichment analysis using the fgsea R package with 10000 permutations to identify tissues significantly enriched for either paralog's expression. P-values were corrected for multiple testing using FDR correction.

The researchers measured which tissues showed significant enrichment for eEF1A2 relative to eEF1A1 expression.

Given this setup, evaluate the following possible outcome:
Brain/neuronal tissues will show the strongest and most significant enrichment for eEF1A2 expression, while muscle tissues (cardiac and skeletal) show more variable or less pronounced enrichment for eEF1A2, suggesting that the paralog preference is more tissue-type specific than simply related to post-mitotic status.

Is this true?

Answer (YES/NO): NO